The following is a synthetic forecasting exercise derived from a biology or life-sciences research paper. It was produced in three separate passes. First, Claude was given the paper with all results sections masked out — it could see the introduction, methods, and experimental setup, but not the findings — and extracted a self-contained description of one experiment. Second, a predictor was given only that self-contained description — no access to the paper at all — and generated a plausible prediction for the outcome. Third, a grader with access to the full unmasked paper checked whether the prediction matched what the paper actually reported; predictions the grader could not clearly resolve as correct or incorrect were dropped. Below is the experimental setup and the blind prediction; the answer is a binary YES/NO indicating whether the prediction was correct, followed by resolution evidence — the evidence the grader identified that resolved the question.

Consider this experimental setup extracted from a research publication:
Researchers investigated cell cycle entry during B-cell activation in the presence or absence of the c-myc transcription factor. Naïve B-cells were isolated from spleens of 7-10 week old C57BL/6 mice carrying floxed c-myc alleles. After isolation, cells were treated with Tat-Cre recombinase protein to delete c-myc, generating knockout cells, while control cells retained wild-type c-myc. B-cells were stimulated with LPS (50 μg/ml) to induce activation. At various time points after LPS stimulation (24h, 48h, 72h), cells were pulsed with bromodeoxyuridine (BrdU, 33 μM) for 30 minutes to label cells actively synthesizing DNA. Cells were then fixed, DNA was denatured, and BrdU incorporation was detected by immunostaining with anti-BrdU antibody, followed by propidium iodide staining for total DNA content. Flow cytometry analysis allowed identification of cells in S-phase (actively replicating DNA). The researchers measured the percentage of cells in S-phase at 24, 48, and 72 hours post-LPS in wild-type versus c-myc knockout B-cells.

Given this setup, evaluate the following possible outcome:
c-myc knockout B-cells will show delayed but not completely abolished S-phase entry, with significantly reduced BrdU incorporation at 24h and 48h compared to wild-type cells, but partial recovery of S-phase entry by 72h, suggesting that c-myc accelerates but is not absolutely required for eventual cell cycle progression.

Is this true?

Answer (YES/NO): NO